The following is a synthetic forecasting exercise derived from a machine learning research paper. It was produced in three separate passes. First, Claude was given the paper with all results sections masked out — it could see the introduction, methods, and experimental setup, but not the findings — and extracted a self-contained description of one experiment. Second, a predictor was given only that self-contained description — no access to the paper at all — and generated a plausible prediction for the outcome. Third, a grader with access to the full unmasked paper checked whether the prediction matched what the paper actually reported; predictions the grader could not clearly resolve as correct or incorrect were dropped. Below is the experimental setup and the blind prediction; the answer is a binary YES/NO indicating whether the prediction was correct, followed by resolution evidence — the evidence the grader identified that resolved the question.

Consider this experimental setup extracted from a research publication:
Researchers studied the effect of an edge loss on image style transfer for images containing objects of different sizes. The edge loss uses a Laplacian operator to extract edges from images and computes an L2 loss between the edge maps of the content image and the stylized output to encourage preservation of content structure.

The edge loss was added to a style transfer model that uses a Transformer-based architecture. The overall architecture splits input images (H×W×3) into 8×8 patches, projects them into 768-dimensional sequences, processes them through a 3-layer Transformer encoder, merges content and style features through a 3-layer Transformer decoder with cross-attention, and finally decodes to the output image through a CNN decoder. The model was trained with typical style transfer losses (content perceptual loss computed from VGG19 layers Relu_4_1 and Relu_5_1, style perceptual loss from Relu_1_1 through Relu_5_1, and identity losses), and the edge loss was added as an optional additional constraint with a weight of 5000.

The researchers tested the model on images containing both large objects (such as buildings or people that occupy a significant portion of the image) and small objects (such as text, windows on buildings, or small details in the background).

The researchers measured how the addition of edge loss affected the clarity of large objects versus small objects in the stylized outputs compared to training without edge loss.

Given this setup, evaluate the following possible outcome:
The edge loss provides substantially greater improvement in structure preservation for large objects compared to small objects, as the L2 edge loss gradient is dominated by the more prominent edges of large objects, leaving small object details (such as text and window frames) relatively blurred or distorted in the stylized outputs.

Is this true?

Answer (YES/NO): NO